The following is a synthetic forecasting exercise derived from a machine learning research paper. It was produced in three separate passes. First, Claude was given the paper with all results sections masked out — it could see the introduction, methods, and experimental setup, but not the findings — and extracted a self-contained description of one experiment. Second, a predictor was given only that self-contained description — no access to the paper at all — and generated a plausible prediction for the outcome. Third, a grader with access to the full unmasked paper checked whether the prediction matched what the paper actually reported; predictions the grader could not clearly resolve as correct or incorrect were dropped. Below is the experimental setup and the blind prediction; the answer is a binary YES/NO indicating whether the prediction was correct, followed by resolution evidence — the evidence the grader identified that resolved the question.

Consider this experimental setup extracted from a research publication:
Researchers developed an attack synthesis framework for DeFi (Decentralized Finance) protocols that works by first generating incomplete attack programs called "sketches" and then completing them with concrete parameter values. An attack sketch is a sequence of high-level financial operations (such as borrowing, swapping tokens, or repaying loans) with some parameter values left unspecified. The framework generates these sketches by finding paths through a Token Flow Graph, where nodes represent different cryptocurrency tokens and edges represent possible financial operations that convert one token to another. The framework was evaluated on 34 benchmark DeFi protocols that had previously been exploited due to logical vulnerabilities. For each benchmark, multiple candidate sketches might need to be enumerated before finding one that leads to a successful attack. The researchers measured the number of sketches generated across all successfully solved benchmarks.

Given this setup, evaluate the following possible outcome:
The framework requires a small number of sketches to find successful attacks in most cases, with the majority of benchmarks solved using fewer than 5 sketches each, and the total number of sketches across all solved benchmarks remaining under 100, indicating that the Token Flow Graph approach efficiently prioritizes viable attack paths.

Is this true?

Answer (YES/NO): NO